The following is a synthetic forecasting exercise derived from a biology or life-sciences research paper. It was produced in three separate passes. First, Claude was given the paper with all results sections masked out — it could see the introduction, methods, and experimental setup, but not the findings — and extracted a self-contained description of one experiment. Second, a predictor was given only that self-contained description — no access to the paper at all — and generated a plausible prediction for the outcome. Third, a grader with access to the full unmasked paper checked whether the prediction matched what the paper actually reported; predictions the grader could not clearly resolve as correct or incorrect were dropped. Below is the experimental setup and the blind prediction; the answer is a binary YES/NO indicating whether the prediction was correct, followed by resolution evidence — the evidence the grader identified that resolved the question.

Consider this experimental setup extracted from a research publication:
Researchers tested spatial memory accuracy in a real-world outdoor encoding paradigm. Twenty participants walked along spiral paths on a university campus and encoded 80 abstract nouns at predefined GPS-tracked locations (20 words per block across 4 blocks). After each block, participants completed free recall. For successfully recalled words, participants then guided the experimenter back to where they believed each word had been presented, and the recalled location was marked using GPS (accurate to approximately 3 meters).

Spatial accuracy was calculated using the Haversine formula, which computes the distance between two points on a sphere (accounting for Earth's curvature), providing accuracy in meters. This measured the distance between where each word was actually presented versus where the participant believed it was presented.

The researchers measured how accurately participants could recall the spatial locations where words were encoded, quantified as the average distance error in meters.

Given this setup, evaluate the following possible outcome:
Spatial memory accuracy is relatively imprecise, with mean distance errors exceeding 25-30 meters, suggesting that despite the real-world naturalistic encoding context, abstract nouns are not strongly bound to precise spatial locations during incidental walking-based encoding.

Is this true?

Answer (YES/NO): NO